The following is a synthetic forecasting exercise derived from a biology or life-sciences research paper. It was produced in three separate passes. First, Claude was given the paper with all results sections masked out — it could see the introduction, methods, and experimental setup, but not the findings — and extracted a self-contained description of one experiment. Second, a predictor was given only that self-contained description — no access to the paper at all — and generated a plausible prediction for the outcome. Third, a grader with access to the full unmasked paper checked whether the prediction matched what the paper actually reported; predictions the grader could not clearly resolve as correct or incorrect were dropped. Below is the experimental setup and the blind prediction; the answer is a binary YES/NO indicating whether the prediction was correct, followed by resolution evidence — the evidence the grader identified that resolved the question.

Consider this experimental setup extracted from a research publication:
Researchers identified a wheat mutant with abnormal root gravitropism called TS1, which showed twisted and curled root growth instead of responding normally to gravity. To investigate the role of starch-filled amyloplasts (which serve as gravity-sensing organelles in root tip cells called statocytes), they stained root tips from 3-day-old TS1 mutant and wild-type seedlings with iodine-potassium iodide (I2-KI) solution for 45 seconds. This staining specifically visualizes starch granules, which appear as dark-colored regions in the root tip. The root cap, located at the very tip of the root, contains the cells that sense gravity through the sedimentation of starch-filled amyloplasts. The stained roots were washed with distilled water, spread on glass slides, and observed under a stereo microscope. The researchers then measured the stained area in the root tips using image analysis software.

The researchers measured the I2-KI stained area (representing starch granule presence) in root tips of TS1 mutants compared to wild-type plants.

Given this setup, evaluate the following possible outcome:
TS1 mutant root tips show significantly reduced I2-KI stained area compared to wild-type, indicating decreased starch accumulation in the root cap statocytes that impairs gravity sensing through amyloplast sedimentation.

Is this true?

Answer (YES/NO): NO